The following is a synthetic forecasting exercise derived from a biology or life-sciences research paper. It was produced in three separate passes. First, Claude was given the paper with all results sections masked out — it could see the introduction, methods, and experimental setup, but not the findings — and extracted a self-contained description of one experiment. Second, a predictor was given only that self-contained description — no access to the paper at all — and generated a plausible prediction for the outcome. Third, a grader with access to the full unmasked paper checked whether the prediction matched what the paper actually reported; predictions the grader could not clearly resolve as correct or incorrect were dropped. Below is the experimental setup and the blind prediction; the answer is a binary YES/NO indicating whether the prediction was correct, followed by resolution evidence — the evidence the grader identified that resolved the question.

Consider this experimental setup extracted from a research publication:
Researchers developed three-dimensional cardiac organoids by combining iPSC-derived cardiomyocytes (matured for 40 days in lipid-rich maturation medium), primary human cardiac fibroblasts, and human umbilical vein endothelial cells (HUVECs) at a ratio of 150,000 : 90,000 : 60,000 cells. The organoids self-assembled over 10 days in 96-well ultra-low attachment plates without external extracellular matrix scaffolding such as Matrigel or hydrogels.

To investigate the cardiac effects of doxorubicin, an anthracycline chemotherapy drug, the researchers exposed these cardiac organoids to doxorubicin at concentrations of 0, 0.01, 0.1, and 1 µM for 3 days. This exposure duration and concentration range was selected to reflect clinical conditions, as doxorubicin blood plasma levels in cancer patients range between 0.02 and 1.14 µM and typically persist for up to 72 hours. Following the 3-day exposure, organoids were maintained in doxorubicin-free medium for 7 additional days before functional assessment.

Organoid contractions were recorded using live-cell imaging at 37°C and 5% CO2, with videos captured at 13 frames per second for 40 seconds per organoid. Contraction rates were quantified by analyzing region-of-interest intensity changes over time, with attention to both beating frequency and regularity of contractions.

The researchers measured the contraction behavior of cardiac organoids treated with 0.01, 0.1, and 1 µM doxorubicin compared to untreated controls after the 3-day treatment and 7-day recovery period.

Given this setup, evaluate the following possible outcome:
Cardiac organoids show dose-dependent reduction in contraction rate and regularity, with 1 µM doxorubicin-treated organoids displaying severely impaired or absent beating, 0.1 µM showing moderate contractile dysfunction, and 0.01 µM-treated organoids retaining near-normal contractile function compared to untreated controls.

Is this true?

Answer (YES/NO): YES